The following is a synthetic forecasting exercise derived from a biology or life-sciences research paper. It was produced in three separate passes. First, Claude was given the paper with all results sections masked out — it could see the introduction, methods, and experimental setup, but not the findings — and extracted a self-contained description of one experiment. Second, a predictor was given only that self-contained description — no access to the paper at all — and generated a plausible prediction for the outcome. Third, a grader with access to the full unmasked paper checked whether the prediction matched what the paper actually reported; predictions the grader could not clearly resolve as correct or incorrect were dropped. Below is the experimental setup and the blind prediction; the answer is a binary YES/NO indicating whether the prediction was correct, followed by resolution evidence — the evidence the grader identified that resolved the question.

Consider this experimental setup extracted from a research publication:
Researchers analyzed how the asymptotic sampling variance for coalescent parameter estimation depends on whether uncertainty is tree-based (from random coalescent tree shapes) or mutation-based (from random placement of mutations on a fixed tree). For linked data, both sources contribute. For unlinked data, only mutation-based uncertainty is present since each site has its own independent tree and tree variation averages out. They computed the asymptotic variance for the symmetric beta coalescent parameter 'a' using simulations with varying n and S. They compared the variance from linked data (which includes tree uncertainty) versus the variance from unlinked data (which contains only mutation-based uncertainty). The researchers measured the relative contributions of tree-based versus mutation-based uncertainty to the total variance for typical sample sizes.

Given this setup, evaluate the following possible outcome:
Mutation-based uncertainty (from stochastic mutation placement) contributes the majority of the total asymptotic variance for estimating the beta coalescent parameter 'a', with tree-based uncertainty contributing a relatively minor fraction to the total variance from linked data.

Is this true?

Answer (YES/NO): NO